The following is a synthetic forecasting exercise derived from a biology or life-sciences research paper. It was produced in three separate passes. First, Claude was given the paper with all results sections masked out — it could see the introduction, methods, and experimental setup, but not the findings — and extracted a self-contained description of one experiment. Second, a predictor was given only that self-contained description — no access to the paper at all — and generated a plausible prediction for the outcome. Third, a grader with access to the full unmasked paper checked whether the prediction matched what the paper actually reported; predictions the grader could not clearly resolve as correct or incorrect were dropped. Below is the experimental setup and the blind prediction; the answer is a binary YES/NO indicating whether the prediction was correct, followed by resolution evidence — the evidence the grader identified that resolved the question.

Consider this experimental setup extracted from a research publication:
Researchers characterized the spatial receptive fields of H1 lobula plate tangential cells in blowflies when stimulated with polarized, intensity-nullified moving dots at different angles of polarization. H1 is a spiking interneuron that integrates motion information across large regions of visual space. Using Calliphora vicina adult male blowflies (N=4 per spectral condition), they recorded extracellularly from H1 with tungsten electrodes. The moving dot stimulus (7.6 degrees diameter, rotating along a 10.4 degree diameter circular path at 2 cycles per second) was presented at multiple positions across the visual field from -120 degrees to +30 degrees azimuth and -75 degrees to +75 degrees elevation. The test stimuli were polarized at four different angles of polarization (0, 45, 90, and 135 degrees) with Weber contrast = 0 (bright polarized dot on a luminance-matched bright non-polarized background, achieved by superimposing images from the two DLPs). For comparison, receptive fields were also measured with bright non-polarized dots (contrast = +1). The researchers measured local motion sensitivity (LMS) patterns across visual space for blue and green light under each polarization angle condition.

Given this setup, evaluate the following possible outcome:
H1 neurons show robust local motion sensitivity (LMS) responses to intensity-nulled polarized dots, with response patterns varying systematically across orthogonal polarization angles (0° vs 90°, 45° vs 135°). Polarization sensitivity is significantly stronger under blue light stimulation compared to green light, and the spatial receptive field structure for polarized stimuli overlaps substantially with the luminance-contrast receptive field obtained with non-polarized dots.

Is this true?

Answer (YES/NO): NO